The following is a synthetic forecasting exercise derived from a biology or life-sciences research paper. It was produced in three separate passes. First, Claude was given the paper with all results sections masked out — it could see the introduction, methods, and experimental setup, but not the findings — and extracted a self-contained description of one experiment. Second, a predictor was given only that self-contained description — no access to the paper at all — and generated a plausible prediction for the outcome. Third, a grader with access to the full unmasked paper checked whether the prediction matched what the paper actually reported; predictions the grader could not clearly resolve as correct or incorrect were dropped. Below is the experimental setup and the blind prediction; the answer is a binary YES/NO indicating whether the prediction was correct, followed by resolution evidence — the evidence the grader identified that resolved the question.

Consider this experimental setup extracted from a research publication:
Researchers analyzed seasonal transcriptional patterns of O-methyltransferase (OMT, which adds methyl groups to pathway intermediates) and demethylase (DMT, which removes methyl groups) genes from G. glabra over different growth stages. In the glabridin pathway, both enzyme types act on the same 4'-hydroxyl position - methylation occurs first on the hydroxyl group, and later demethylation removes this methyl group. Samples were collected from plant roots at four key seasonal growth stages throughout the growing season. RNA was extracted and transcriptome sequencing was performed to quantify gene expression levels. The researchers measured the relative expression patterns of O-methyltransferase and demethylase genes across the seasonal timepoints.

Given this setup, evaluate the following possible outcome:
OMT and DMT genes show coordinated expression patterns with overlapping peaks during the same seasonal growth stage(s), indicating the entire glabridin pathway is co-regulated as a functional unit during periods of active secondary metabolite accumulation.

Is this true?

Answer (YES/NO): NO